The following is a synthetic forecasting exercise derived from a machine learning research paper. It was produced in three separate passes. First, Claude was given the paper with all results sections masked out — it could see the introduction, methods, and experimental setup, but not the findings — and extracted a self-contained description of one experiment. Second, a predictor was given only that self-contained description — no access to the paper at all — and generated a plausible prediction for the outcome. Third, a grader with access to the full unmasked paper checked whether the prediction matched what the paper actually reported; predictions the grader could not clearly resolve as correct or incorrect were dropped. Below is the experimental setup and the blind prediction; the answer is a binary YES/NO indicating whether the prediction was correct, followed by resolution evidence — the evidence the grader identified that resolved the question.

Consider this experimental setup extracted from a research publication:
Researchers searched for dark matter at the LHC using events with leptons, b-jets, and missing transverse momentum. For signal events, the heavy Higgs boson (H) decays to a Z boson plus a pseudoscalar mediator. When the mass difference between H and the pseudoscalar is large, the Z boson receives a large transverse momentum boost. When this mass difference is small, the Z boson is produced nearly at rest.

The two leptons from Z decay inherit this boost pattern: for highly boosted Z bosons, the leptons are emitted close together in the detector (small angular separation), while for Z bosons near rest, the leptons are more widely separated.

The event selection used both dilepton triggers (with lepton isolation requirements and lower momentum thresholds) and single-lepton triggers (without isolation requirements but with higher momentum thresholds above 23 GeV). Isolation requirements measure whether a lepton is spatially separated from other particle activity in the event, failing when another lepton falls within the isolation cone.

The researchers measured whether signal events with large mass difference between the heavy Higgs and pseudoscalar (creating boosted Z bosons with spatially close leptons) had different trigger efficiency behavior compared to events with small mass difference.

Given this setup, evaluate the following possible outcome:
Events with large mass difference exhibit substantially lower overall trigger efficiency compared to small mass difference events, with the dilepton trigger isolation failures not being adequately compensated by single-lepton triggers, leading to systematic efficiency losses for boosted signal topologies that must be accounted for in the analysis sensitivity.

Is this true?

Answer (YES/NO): NO